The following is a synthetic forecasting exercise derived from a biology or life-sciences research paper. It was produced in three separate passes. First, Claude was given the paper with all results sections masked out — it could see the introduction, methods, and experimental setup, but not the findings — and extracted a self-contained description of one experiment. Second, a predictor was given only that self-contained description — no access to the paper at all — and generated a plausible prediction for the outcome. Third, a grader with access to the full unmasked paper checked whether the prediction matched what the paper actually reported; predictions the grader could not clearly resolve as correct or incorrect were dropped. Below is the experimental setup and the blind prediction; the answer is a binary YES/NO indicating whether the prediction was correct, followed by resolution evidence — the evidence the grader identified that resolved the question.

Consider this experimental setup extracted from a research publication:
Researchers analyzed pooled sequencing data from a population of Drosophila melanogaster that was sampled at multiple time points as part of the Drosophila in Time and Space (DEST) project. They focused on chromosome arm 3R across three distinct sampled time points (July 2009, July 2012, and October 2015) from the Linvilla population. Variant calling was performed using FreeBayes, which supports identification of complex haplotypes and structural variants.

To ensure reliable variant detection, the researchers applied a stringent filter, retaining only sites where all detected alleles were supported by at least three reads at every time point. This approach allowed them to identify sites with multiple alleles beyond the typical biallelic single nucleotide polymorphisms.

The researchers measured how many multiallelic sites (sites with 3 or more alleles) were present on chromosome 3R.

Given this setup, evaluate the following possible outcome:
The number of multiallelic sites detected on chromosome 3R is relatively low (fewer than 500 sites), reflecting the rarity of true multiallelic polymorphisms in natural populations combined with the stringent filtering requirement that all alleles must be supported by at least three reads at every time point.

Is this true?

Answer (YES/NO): NO